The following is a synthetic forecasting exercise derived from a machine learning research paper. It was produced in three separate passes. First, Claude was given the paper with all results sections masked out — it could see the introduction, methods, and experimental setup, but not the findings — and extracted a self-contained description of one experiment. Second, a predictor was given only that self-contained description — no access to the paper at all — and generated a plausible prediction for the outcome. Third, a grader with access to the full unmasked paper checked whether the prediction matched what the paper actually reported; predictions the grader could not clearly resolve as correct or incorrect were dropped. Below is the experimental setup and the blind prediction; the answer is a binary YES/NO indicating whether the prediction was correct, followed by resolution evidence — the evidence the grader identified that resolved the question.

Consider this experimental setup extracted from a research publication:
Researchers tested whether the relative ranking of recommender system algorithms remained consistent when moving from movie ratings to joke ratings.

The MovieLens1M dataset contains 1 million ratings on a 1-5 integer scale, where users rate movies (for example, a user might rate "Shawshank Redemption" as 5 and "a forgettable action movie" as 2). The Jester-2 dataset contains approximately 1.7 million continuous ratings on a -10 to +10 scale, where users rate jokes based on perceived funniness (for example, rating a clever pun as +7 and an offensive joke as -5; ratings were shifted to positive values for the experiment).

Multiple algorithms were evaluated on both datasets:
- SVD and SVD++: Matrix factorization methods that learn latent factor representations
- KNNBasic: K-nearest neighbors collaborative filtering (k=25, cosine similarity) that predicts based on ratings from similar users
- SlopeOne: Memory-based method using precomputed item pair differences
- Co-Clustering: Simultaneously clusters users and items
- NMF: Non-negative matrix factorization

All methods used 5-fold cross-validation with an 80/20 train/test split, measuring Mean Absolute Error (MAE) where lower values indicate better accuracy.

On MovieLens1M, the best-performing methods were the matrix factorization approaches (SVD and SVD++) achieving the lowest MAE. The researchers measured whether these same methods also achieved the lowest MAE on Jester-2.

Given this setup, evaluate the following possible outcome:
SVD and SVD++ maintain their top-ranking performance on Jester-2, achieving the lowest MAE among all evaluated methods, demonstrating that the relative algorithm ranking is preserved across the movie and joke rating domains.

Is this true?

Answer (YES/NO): NO